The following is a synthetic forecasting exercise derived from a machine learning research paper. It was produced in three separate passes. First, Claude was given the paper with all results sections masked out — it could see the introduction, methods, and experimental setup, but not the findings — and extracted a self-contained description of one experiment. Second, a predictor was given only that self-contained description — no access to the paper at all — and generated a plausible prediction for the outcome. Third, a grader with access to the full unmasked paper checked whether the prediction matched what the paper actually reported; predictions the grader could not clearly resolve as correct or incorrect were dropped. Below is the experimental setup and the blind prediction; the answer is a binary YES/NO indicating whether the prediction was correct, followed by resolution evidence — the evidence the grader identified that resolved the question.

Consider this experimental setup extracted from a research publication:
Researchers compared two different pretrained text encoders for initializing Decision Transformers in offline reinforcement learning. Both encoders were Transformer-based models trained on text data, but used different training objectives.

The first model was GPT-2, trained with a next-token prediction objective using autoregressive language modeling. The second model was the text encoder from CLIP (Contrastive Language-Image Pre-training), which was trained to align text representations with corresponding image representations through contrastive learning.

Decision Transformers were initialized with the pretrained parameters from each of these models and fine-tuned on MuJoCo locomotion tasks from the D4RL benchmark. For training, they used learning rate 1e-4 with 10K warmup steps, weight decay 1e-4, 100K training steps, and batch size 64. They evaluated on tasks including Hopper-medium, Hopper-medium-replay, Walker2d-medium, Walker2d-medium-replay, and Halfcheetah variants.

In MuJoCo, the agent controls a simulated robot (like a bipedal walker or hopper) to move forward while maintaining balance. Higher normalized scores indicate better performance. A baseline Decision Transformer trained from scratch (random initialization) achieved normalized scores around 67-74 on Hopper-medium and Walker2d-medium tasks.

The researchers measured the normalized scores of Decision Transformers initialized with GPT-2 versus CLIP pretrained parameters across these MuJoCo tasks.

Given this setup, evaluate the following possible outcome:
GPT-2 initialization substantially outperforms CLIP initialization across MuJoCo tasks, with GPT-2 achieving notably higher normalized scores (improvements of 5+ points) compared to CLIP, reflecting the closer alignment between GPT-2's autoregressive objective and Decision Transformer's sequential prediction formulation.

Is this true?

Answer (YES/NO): NO